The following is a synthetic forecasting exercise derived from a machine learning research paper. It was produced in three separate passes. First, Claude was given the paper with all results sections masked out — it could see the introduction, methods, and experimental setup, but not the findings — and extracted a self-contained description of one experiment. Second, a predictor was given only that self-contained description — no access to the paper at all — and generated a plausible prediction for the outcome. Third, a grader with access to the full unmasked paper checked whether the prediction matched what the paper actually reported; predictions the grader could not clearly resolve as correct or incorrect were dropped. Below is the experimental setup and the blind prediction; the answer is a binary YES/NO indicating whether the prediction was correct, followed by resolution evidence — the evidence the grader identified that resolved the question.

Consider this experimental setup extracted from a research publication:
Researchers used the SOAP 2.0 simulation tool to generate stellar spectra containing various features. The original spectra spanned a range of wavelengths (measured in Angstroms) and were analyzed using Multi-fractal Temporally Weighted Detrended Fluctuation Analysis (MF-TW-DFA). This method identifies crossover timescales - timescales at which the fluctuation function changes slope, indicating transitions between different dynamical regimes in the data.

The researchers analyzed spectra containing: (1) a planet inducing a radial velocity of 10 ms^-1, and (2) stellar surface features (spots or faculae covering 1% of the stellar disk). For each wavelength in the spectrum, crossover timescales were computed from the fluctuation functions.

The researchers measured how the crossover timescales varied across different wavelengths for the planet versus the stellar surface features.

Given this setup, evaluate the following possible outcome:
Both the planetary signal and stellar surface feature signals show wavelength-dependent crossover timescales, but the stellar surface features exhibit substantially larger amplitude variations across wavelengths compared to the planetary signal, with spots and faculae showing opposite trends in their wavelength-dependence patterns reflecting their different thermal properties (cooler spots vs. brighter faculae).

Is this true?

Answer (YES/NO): NO